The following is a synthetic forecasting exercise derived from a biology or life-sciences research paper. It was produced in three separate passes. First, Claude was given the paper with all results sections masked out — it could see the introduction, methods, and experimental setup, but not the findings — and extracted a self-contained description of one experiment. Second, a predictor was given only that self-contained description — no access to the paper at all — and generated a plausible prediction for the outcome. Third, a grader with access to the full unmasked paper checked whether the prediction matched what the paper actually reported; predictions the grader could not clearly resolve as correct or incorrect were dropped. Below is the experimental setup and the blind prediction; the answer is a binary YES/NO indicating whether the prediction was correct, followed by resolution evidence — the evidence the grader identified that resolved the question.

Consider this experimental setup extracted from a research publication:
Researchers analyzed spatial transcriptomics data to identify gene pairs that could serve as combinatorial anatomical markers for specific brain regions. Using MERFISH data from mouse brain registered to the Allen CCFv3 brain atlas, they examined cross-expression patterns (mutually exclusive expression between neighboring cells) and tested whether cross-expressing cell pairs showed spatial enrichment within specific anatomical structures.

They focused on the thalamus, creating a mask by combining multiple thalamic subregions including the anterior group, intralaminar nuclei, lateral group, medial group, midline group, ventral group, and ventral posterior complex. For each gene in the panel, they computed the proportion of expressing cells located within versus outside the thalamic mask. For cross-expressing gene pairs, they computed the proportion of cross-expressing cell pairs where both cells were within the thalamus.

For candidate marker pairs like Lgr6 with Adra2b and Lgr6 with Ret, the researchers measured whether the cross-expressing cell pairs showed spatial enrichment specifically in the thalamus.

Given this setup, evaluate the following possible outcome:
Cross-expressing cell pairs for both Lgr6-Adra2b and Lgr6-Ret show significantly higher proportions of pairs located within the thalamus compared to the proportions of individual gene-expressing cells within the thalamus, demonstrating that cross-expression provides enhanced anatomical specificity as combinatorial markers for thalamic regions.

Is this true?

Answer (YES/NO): YES